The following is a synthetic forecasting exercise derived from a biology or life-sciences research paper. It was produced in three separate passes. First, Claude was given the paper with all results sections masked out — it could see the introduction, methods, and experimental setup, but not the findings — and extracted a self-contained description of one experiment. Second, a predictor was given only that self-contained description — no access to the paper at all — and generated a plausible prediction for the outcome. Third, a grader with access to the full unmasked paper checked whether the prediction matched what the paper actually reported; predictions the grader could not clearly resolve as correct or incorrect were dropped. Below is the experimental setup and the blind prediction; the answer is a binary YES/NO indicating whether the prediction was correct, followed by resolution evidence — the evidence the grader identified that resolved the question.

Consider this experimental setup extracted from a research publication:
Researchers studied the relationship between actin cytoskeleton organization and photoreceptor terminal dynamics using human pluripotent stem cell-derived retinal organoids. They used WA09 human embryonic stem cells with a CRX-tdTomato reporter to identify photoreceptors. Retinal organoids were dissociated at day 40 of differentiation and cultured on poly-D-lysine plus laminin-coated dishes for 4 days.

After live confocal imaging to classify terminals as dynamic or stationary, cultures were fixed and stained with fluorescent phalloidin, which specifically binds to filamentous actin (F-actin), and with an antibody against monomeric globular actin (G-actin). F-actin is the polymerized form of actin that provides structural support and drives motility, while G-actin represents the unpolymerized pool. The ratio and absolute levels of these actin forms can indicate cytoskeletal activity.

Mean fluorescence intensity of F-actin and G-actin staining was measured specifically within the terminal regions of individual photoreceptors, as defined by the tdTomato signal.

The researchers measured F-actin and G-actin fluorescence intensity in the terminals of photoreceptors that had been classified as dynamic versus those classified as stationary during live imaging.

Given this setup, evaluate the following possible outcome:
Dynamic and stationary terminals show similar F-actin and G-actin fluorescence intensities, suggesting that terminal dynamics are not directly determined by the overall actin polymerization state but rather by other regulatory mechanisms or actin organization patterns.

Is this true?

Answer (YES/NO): NO